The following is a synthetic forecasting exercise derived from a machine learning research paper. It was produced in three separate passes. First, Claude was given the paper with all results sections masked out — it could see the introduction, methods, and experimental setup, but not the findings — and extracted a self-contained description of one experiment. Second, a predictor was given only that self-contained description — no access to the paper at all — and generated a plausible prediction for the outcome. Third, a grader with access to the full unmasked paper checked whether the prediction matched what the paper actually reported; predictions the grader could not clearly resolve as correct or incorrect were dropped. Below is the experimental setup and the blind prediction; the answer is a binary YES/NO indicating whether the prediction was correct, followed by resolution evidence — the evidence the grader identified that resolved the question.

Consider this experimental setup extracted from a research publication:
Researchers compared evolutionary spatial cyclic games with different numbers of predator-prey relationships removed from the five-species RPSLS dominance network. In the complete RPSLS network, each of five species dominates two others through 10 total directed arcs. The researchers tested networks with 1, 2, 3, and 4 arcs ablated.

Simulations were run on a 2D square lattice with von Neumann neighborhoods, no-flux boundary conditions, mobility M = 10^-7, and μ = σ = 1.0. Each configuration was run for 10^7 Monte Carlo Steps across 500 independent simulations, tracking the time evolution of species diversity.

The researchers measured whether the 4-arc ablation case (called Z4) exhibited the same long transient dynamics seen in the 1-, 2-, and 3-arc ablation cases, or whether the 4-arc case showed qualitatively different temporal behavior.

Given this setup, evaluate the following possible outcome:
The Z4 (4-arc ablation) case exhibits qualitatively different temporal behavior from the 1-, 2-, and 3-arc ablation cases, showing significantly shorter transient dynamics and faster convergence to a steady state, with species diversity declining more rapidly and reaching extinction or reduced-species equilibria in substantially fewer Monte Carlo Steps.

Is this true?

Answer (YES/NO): NO